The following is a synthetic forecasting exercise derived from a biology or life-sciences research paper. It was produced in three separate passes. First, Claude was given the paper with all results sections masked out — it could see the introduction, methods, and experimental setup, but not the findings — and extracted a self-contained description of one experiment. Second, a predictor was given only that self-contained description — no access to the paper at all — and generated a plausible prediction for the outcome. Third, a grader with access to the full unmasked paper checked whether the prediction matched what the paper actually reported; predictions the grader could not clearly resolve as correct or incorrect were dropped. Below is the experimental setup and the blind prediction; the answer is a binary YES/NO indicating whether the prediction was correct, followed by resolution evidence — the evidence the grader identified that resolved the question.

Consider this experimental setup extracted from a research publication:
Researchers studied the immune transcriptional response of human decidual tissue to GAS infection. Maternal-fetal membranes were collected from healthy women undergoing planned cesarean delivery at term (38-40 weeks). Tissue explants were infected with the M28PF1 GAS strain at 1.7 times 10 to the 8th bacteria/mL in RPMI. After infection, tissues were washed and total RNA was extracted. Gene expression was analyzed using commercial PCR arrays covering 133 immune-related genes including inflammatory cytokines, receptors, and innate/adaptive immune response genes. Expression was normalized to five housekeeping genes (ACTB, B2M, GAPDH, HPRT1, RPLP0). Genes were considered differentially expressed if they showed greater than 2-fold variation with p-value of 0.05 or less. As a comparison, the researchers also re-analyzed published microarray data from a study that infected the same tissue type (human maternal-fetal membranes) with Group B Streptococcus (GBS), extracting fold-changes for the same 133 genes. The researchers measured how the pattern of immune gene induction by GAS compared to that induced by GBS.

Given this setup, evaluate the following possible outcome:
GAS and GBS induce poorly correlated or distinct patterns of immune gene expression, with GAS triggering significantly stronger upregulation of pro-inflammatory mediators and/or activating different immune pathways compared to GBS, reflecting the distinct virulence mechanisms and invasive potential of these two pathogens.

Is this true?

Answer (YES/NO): NO